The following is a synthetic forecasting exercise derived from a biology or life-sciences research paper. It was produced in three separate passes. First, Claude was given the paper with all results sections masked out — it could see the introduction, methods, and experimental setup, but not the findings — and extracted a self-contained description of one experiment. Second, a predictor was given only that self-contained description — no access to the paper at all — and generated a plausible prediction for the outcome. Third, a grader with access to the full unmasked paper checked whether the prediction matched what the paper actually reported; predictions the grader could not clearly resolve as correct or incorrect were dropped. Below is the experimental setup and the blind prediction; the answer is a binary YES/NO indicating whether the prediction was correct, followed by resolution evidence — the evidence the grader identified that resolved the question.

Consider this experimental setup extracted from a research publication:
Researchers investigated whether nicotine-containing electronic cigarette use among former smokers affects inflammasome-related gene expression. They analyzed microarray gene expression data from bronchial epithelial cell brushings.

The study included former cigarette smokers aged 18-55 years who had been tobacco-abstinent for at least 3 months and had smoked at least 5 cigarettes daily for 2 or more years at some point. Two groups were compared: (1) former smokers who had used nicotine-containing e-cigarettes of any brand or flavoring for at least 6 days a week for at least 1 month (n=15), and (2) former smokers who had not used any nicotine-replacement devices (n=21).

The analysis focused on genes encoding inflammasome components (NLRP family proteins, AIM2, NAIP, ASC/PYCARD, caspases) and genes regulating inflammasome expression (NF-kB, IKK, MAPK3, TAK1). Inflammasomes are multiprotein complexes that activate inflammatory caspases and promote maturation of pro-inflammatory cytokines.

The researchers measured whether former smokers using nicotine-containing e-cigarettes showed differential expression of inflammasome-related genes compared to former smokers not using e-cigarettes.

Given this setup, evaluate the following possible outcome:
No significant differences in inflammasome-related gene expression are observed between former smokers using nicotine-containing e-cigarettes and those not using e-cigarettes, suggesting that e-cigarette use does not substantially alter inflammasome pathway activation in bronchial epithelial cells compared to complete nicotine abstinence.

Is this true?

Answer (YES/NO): NO